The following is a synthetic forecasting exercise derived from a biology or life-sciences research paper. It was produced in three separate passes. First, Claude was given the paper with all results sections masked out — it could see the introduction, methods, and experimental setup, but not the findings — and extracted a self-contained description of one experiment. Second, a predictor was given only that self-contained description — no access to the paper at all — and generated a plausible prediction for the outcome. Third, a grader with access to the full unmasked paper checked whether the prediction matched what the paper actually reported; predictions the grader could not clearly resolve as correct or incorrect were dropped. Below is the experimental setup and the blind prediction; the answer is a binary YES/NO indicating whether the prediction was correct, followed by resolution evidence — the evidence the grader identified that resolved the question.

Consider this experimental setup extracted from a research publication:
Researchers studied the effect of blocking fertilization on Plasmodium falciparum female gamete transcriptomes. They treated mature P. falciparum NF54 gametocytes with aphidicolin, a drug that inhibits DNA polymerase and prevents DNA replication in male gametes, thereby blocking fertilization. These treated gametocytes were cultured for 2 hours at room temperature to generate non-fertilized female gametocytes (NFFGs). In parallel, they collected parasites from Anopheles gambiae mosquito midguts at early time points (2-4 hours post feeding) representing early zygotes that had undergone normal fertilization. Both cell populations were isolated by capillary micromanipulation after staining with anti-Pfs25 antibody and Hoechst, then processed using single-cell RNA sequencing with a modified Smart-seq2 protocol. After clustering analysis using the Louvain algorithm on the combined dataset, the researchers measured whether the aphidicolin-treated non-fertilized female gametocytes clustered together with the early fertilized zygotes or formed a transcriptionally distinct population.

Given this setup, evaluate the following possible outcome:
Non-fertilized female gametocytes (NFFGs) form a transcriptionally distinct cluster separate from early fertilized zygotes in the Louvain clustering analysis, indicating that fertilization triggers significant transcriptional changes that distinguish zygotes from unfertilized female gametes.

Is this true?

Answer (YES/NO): YES